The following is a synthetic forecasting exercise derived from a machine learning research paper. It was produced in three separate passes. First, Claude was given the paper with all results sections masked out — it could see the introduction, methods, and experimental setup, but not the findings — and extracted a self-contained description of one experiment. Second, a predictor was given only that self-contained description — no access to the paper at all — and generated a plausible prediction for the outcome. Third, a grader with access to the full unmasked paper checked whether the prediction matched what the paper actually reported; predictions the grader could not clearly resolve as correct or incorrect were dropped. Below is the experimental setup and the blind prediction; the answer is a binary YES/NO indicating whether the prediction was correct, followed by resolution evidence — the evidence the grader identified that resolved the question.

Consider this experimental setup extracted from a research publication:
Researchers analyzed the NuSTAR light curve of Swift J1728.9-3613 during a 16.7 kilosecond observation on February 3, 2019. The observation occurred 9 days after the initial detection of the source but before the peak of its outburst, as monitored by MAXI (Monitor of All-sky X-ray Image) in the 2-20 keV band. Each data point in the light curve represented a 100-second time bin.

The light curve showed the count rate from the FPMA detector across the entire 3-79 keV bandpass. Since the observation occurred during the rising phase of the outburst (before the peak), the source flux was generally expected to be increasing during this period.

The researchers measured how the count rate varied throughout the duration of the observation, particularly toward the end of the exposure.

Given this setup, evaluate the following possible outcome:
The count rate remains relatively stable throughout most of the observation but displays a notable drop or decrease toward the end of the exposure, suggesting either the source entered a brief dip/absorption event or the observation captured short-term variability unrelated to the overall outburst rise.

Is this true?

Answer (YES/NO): YES